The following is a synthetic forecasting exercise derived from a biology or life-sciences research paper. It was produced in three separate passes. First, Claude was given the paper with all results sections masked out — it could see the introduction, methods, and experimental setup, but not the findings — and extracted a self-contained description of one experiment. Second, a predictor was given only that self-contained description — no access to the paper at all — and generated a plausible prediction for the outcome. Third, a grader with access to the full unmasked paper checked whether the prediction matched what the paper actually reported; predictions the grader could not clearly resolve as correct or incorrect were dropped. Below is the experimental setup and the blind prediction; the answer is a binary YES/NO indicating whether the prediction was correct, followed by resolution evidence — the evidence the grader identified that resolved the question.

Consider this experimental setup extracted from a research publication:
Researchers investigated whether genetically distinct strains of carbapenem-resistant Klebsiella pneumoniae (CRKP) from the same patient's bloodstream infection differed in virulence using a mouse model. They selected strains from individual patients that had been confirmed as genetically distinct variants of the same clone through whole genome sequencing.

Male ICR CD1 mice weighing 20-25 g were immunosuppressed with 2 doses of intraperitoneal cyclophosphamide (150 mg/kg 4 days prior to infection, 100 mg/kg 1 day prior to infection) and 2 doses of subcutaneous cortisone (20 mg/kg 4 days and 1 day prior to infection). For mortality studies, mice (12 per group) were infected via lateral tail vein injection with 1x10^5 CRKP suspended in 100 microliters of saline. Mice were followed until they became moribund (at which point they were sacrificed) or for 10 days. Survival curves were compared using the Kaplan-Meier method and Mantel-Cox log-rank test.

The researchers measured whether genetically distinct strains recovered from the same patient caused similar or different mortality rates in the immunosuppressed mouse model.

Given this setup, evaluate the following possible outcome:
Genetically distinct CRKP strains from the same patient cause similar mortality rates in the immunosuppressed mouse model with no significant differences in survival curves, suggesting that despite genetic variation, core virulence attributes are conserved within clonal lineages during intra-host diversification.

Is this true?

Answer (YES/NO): NO